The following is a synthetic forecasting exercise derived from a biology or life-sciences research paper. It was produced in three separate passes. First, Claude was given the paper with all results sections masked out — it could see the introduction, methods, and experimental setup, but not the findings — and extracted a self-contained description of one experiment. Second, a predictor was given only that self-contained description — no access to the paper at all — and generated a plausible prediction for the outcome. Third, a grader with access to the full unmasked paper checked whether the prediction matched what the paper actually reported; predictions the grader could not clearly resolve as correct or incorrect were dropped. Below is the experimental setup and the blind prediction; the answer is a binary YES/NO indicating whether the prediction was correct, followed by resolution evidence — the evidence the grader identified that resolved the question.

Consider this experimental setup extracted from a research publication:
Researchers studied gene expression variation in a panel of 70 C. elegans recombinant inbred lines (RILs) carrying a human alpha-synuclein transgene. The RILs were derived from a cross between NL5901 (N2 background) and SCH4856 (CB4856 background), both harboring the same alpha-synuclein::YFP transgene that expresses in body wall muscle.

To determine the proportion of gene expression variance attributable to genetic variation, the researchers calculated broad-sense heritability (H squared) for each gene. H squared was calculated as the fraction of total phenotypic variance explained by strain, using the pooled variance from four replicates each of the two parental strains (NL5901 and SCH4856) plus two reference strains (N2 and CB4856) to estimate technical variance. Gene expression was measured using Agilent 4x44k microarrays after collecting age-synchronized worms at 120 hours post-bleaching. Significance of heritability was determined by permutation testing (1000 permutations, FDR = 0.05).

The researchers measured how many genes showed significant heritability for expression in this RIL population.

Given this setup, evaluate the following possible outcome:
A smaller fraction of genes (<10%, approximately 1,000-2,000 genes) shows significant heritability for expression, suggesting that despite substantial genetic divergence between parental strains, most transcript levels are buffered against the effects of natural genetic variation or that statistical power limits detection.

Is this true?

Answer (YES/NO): NO